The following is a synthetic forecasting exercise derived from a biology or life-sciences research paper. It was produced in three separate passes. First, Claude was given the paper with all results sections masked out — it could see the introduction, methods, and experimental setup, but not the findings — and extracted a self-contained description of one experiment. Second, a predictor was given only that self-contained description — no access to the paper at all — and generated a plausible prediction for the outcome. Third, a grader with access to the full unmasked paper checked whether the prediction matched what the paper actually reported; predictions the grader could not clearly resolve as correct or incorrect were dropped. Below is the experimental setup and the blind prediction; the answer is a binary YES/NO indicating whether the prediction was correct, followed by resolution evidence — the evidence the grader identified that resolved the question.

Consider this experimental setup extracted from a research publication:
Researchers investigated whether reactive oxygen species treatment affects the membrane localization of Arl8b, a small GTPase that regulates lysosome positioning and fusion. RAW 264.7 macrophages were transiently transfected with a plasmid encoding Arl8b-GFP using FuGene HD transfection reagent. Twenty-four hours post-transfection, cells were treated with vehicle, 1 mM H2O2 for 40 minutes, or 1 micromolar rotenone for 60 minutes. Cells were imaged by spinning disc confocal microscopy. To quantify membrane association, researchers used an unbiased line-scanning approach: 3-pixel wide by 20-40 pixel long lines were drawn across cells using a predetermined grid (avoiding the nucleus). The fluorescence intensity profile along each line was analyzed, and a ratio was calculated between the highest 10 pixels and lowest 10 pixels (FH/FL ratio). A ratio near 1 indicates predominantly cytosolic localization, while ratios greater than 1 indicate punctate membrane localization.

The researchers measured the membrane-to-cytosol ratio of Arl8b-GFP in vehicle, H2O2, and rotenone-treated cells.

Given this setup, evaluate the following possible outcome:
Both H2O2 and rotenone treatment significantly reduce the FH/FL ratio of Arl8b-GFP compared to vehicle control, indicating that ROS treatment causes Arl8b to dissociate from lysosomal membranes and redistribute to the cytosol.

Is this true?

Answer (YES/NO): NO